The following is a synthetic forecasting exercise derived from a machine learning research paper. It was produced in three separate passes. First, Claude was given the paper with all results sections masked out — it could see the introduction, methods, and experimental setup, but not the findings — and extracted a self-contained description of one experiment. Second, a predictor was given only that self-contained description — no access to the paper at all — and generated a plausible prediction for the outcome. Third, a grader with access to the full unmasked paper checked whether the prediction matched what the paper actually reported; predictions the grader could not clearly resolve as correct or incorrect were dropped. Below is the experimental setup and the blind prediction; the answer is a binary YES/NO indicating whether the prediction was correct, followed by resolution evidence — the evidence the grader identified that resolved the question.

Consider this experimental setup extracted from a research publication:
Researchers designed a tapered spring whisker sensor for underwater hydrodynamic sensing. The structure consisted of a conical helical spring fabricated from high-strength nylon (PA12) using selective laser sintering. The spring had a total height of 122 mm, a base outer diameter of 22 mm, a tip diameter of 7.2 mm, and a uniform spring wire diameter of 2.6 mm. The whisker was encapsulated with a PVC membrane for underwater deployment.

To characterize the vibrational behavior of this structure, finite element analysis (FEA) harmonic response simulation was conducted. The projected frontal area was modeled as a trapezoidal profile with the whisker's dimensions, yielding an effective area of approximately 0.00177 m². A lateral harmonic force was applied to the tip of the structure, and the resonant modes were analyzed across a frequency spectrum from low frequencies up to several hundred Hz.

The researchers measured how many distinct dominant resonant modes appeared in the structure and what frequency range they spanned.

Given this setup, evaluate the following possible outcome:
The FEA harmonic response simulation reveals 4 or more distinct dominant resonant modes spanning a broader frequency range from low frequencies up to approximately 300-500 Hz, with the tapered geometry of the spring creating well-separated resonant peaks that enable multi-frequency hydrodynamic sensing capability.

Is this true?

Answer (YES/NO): NO